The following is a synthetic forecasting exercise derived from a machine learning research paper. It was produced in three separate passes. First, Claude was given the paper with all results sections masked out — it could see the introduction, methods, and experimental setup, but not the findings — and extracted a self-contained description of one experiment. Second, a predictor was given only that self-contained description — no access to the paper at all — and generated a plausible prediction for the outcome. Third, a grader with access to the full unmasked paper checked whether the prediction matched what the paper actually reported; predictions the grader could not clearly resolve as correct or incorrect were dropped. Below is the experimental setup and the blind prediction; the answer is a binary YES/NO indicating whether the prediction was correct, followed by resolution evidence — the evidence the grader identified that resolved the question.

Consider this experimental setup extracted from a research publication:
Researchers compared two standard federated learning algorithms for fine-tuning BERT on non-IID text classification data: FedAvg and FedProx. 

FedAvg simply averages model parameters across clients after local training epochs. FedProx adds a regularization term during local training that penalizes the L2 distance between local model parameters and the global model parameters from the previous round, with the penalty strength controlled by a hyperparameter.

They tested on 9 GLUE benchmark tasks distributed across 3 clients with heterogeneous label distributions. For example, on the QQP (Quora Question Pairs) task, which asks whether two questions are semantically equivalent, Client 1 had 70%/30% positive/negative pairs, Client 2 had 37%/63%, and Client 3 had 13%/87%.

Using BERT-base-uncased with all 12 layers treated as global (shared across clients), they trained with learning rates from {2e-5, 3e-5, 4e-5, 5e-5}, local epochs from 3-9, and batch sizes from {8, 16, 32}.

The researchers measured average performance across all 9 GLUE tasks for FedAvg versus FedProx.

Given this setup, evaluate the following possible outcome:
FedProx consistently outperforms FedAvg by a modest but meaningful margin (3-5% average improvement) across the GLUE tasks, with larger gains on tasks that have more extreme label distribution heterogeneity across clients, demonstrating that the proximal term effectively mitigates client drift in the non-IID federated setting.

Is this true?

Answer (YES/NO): NO